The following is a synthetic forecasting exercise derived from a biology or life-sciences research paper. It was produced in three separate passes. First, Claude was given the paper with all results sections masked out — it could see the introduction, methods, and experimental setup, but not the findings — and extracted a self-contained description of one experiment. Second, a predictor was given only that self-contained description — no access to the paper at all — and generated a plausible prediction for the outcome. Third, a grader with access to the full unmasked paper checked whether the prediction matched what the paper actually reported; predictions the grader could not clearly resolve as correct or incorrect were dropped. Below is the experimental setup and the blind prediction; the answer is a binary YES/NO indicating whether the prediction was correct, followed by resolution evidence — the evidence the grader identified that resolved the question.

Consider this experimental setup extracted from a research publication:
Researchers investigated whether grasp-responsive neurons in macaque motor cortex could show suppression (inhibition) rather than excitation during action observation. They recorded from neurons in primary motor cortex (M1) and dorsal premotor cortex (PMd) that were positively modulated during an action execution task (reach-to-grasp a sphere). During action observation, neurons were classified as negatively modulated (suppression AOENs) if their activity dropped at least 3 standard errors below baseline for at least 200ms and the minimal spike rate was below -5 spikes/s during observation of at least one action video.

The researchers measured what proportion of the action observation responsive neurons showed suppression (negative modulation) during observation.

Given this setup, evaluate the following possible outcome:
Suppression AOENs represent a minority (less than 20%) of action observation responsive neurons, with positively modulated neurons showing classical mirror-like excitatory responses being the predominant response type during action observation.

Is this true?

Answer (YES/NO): NO